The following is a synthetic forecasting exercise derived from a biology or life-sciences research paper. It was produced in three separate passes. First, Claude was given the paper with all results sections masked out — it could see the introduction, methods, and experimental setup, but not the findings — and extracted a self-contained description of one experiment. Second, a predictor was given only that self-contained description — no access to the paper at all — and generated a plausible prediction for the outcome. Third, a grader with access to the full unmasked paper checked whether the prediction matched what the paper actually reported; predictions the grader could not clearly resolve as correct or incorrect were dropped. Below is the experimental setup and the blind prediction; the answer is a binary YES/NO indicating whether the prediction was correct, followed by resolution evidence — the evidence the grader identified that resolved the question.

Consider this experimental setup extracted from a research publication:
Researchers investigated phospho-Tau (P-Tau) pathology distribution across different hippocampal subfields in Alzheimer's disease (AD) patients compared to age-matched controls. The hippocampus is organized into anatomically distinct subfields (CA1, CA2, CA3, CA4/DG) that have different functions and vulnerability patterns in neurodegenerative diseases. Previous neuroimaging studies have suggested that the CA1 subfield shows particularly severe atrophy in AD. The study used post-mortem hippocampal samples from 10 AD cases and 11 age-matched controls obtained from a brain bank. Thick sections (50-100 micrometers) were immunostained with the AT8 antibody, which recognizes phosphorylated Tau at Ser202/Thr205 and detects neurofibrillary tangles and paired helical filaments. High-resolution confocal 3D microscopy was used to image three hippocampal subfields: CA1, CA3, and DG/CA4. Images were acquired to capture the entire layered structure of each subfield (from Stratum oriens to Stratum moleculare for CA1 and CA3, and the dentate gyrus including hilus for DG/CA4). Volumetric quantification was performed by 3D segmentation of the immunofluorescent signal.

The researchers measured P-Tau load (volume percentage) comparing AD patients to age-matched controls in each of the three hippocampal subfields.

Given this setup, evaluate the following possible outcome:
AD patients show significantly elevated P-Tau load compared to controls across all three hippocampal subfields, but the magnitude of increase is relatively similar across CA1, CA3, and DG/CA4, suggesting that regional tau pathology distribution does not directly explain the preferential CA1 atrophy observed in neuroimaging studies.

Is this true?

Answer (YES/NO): NO